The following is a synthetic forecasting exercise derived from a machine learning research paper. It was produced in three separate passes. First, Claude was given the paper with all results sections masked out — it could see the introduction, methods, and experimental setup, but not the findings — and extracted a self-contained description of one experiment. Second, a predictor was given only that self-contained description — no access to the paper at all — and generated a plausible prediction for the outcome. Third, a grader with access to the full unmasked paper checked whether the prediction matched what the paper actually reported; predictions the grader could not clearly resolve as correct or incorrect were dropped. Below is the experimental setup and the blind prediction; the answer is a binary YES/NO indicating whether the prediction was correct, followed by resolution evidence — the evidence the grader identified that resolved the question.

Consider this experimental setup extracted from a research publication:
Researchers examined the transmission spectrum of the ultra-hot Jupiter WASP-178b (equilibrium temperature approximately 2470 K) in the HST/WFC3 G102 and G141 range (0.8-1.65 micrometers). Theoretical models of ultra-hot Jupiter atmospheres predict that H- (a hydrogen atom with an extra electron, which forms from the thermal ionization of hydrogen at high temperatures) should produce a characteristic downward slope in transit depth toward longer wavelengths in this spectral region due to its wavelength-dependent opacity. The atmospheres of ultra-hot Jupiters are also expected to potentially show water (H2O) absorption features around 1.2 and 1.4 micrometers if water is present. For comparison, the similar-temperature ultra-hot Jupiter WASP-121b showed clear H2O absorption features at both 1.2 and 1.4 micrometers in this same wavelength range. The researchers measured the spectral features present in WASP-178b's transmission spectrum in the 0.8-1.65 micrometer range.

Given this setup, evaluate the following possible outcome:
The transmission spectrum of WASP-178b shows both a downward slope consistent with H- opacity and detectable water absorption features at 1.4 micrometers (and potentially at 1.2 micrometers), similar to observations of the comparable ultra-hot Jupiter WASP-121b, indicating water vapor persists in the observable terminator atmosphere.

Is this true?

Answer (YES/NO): NO